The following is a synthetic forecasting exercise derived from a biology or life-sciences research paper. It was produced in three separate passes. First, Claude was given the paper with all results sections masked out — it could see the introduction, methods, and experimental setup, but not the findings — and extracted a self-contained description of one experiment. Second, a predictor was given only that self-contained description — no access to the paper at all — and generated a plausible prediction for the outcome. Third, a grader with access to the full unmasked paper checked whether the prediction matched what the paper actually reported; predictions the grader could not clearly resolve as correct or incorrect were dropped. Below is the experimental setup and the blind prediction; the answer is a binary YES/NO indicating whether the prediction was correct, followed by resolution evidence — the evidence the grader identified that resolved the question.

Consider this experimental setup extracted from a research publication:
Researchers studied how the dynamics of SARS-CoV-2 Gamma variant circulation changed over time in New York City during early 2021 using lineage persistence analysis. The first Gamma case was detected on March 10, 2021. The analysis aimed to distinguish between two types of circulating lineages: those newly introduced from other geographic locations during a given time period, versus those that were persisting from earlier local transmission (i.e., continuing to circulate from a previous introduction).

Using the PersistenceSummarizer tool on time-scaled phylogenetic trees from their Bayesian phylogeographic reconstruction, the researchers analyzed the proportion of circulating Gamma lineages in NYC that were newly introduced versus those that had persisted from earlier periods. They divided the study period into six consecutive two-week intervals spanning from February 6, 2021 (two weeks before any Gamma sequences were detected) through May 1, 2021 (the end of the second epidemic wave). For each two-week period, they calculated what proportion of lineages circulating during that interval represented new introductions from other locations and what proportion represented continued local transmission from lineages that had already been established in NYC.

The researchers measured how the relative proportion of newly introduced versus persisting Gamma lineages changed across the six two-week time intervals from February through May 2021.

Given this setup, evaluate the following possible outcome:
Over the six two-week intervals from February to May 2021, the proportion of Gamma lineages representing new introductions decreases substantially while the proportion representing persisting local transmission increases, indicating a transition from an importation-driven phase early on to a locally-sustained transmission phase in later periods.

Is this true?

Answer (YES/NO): YES